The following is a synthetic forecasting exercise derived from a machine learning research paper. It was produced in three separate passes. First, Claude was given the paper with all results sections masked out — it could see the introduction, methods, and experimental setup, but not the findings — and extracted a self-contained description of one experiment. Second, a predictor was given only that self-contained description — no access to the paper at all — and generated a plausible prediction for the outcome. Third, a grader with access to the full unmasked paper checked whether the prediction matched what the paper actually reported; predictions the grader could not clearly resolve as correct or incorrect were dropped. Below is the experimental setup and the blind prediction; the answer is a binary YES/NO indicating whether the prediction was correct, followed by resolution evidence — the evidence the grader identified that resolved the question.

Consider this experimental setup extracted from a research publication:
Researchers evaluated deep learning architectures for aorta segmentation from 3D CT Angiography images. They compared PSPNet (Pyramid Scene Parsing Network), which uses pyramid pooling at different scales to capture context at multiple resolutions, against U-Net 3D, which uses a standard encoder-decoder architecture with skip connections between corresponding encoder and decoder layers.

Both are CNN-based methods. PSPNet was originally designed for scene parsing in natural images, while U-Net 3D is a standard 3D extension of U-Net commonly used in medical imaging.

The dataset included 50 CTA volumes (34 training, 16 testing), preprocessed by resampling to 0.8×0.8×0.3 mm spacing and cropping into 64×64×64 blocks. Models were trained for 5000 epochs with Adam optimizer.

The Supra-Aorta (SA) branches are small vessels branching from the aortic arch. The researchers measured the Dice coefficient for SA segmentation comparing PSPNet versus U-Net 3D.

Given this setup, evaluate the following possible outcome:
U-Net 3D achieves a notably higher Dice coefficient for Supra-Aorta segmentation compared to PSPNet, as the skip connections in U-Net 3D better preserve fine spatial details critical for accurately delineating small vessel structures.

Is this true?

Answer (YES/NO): NO